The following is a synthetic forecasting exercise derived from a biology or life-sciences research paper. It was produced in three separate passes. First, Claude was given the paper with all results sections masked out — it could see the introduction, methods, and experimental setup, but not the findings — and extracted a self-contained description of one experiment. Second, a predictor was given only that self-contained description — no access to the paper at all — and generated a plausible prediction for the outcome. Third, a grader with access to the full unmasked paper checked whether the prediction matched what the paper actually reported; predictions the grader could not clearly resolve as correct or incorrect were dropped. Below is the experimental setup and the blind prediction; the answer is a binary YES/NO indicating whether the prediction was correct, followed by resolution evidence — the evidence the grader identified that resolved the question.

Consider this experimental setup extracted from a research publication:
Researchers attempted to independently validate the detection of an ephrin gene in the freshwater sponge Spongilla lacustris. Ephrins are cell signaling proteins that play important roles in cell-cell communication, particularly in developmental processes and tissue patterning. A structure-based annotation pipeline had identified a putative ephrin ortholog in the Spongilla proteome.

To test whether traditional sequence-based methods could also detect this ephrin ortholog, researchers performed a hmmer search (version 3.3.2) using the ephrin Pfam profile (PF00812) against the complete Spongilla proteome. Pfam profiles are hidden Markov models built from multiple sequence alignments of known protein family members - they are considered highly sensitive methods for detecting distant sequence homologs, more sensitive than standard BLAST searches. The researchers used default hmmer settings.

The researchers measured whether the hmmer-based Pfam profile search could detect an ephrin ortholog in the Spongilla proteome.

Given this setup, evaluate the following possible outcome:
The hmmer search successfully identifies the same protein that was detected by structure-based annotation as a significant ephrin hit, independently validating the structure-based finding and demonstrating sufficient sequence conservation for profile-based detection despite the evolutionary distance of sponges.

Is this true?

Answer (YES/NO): YES